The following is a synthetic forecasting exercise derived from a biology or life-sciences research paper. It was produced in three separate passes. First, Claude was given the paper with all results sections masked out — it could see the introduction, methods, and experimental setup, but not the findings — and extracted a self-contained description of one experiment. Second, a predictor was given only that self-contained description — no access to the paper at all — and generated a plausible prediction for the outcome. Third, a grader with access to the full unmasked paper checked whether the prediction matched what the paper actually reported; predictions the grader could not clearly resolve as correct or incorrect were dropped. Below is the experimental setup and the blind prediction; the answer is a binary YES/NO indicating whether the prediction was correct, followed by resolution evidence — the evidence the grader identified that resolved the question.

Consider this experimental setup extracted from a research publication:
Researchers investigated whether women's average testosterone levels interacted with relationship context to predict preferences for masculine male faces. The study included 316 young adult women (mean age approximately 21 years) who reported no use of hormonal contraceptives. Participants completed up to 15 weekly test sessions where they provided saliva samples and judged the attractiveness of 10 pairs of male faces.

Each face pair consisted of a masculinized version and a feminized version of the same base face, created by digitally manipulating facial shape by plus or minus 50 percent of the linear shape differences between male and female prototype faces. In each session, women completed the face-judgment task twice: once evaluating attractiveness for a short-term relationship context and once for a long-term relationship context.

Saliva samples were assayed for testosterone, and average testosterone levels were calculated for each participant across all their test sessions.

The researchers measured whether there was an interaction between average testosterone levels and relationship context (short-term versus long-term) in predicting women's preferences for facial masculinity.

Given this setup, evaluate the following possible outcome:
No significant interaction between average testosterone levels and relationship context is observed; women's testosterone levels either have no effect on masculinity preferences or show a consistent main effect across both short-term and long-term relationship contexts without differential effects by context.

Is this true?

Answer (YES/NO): NO